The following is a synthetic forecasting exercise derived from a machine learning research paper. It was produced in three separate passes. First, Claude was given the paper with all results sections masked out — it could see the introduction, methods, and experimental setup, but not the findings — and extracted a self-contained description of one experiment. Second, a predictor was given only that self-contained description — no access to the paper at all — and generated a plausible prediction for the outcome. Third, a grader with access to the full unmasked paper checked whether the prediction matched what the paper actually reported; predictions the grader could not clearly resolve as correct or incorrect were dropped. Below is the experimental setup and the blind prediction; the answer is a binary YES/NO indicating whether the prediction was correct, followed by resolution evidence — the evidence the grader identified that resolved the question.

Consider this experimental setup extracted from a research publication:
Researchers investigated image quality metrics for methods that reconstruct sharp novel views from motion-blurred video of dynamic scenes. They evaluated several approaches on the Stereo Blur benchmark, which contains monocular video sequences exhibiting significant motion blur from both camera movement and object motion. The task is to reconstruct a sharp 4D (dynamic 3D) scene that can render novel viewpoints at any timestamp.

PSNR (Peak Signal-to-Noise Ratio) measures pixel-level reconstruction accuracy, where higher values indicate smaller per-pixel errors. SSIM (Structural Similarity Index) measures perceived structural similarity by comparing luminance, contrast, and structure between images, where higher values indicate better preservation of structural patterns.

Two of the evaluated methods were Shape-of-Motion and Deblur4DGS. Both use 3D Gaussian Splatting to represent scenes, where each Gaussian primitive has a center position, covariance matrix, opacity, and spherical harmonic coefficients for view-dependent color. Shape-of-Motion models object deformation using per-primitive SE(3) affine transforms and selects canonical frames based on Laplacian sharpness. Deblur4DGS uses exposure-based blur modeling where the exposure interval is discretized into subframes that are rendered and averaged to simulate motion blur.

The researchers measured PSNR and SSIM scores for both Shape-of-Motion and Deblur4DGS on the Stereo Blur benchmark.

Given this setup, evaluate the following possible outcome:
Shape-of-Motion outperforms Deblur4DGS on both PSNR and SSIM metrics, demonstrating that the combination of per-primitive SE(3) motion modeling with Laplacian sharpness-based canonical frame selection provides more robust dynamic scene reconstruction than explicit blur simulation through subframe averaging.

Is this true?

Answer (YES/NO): NO